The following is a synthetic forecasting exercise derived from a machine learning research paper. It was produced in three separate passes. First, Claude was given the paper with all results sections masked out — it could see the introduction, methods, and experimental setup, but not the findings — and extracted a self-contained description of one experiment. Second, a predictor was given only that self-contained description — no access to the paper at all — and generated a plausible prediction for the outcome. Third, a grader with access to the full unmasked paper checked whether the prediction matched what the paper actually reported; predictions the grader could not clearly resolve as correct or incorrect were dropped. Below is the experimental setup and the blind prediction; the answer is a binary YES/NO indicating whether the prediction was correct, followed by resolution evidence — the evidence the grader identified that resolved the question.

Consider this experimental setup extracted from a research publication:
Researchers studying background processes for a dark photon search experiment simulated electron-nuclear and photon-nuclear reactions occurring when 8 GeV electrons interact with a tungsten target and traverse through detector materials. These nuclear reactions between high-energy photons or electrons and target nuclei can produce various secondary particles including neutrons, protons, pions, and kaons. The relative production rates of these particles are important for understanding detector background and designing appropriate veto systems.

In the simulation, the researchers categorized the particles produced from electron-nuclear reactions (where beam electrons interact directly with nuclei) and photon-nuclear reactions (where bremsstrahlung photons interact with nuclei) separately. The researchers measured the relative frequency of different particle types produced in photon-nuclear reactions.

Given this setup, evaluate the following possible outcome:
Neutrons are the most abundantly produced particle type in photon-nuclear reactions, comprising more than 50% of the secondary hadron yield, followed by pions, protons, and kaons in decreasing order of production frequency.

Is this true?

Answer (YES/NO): NO